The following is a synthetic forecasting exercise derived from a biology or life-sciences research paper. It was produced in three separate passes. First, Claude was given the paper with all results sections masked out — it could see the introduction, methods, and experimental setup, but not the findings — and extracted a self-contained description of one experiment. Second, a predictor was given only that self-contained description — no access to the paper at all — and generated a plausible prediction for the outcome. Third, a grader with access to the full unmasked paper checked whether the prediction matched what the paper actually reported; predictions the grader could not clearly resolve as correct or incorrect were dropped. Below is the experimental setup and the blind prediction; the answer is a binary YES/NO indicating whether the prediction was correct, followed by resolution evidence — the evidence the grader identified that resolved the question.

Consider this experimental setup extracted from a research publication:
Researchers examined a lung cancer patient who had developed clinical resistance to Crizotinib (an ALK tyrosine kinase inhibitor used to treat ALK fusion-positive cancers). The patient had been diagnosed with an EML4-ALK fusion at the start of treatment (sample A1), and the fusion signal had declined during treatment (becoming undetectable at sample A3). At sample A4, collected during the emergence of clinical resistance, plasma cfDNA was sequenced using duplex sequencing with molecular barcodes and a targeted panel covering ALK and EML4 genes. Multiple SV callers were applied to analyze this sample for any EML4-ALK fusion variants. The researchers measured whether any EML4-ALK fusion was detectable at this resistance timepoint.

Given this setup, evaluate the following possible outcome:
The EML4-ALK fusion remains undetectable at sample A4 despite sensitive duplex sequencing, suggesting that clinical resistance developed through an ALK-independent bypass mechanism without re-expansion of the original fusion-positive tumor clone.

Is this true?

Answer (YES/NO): NO